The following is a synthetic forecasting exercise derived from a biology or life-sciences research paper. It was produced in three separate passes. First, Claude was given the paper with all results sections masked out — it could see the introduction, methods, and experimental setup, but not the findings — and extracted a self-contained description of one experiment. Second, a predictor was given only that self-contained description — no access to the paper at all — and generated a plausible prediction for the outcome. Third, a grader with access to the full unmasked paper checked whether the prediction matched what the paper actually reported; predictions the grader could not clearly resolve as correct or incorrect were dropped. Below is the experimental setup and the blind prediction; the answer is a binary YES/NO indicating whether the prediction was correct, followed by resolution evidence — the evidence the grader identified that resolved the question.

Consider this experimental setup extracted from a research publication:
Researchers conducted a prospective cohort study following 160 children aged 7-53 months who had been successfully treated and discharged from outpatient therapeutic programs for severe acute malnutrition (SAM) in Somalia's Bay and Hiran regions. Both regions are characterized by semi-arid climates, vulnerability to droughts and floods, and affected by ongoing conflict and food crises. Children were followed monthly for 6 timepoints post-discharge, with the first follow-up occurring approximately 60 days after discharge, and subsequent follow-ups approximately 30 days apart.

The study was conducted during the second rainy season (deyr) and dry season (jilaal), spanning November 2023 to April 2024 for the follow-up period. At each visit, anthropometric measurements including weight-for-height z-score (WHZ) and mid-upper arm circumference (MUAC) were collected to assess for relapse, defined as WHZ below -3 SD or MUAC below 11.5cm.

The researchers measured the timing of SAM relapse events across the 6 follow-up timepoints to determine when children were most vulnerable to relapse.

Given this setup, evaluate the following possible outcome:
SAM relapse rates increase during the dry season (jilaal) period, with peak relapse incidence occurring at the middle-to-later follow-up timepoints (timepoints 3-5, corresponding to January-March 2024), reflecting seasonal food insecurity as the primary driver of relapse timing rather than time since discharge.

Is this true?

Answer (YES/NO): NO